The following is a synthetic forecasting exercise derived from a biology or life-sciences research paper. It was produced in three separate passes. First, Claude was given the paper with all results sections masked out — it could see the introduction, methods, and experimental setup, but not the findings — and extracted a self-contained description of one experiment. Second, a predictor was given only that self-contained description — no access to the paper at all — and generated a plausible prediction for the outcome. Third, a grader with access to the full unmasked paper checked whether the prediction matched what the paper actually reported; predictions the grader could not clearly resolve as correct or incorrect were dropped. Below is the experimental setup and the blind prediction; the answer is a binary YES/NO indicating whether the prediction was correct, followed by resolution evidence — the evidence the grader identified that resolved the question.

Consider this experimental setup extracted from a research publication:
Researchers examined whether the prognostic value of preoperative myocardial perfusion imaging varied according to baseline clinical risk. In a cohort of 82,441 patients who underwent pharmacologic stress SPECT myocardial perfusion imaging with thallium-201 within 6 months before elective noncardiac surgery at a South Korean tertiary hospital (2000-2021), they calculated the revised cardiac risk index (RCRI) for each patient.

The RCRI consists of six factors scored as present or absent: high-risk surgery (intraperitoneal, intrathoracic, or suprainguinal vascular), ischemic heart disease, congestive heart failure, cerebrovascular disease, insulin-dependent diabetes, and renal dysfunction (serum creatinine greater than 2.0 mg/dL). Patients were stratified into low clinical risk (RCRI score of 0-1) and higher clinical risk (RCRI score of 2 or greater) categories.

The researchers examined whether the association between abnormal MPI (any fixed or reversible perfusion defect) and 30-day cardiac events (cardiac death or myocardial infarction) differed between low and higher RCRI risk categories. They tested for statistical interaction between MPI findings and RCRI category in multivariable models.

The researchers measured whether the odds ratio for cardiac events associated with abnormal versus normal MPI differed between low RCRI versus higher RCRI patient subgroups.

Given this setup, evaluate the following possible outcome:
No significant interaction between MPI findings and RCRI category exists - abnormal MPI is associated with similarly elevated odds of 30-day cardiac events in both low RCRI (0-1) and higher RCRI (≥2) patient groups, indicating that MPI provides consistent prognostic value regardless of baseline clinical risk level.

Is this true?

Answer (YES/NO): NO